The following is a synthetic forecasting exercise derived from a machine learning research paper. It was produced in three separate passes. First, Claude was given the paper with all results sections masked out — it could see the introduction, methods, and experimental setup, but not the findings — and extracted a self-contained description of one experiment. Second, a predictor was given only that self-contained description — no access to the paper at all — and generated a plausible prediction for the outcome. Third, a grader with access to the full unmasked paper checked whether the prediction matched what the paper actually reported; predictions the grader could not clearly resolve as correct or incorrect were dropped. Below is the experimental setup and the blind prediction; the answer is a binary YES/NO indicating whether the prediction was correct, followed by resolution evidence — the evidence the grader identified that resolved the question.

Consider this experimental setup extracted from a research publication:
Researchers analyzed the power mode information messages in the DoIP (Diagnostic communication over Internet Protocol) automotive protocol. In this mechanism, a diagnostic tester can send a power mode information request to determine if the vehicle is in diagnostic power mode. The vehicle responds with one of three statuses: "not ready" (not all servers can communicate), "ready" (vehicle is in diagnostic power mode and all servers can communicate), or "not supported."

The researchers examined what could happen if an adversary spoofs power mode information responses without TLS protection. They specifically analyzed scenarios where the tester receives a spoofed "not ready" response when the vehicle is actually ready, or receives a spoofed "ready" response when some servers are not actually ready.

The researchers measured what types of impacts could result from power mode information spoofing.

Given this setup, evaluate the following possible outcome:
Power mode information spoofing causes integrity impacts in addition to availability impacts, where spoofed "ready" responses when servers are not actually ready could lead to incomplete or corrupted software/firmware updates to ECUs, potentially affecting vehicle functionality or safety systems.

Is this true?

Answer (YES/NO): NO